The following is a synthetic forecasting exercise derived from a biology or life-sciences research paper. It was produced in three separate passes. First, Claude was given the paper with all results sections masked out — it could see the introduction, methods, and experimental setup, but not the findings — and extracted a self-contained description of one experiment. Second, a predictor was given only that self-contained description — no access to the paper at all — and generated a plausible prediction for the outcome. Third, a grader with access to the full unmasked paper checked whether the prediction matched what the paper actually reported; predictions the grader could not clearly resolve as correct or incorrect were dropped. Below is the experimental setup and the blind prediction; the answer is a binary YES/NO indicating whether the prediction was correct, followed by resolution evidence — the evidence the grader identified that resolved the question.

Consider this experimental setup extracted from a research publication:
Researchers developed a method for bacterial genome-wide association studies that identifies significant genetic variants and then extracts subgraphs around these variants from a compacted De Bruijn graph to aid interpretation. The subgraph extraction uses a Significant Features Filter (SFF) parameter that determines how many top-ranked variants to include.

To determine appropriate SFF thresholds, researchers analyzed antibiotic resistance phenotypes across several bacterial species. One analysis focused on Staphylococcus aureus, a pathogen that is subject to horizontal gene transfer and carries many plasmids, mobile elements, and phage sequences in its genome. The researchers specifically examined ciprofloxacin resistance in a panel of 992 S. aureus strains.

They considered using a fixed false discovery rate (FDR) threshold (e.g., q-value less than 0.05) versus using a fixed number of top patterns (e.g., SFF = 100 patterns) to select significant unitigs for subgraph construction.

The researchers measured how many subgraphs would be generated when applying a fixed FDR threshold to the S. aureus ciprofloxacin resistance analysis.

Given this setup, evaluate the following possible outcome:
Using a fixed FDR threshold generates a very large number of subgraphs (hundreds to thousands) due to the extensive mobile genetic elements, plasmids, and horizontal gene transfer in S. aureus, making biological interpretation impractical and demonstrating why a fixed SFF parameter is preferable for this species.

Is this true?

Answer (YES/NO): NO